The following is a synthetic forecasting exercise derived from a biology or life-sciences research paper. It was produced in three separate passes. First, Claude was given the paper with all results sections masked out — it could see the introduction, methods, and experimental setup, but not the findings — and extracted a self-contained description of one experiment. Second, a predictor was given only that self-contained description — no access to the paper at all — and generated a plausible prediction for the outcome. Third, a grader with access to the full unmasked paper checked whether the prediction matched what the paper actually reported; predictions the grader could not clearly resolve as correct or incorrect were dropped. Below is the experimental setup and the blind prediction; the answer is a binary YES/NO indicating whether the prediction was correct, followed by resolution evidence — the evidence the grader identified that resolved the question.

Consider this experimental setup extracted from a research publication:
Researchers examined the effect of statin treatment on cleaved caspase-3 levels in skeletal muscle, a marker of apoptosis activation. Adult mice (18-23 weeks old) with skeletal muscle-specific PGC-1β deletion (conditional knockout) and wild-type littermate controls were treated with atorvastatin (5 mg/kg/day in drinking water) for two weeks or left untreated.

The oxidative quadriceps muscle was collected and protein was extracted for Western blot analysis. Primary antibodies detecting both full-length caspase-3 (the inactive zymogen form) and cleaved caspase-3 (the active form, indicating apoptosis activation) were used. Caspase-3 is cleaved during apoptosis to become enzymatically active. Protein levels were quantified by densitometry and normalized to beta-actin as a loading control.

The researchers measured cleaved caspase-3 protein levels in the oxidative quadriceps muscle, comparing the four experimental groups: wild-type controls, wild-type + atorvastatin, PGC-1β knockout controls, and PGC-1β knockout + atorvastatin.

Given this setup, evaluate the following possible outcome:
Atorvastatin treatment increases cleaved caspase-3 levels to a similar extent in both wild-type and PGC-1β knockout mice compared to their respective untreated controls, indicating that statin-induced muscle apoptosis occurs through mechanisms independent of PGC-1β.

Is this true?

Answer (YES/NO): NO